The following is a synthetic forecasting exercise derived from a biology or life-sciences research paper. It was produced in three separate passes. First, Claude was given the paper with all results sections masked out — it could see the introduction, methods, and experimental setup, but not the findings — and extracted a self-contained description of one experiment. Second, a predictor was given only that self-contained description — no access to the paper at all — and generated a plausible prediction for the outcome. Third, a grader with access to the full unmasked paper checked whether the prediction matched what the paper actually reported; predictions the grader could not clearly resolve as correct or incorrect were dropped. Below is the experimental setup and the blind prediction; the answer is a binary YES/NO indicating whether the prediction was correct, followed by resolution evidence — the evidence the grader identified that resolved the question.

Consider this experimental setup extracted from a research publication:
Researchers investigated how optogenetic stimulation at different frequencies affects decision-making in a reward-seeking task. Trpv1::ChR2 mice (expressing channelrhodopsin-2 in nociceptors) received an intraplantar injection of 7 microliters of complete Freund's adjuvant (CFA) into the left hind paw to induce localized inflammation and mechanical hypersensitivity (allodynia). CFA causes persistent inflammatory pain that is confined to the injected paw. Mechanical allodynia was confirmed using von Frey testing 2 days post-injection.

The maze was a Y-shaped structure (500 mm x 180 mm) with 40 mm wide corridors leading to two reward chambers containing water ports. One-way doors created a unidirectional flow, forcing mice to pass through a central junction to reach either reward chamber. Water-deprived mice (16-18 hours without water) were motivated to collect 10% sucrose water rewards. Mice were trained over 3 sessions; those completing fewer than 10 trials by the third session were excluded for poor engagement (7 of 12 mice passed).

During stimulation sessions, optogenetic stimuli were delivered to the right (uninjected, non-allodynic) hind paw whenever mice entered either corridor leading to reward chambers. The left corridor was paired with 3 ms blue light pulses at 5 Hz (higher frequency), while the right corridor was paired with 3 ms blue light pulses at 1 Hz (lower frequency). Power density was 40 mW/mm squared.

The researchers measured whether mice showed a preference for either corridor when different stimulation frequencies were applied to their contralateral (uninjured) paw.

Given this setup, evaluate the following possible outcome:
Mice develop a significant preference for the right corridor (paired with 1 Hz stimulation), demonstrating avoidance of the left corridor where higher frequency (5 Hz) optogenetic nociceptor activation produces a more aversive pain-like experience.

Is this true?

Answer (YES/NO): NO